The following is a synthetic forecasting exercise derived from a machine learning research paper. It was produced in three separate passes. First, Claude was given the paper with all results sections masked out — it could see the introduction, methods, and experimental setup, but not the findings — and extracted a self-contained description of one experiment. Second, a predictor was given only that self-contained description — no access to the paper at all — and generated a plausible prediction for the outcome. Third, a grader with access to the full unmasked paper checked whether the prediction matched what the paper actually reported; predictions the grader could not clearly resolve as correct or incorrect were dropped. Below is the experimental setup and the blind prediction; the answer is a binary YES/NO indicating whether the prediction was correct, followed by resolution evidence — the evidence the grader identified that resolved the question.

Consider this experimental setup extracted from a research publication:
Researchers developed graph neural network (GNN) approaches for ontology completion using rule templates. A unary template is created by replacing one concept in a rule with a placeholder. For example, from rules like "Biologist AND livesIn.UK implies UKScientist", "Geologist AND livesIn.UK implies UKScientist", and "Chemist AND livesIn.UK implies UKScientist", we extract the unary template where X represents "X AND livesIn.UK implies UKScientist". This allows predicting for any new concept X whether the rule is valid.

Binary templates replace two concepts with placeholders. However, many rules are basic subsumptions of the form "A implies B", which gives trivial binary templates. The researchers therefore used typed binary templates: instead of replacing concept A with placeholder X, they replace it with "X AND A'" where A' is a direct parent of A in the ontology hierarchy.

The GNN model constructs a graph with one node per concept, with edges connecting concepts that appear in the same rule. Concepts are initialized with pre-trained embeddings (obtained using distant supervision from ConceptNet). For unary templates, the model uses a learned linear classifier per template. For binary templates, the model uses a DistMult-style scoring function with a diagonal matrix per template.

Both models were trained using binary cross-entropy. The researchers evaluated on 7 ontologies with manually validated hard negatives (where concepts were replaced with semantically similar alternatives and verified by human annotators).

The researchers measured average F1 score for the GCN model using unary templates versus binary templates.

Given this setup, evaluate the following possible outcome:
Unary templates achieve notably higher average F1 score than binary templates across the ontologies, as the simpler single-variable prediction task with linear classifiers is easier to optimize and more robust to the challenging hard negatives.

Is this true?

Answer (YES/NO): YES